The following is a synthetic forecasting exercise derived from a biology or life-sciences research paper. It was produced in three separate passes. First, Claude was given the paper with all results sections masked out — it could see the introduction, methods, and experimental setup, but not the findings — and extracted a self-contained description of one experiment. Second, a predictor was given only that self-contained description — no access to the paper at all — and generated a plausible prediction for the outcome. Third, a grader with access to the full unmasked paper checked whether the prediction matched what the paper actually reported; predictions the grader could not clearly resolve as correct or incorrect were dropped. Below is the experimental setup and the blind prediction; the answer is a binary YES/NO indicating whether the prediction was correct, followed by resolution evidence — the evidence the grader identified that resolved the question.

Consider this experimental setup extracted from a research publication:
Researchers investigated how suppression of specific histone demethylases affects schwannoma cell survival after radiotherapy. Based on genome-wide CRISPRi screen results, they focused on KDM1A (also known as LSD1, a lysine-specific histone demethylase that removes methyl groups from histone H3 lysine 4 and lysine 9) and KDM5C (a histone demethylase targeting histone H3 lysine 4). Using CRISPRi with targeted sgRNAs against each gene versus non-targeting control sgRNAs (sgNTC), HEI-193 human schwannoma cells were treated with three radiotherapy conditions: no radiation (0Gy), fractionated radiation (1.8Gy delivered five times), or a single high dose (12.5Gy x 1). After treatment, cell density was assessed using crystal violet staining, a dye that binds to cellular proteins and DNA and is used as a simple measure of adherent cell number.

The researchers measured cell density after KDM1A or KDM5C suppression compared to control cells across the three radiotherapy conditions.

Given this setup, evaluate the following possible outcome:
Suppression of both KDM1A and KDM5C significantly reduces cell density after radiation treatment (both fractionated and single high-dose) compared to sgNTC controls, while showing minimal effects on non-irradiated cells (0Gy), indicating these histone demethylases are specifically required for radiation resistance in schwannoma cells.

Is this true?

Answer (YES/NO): NO